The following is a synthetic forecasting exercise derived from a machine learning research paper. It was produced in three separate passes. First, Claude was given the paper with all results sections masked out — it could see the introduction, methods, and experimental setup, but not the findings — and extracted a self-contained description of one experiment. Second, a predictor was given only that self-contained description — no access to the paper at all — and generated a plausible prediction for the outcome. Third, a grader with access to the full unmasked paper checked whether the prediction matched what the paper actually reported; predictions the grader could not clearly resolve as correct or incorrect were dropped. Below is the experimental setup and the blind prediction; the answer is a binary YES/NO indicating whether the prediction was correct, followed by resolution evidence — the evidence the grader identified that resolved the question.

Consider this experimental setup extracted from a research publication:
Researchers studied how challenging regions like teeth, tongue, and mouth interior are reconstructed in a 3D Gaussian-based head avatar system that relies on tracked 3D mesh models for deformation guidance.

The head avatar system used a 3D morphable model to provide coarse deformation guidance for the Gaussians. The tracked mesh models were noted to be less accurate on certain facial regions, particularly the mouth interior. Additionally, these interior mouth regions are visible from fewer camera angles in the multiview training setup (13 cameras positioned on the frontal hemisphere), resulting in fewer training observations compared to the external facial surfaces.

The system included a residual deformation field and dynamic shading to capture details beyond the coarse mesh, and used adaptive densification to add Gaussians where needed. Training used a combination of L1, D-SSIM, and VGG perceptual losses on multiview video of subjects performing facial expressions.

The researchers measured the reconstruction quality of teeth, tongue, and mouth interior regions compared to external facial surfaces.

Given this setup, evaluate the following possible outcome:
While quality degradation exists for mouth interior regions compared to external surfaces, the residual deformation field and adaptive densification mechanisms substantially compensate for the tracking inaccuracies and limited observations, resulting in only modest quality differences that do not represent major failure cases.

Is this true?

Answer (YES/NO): NO